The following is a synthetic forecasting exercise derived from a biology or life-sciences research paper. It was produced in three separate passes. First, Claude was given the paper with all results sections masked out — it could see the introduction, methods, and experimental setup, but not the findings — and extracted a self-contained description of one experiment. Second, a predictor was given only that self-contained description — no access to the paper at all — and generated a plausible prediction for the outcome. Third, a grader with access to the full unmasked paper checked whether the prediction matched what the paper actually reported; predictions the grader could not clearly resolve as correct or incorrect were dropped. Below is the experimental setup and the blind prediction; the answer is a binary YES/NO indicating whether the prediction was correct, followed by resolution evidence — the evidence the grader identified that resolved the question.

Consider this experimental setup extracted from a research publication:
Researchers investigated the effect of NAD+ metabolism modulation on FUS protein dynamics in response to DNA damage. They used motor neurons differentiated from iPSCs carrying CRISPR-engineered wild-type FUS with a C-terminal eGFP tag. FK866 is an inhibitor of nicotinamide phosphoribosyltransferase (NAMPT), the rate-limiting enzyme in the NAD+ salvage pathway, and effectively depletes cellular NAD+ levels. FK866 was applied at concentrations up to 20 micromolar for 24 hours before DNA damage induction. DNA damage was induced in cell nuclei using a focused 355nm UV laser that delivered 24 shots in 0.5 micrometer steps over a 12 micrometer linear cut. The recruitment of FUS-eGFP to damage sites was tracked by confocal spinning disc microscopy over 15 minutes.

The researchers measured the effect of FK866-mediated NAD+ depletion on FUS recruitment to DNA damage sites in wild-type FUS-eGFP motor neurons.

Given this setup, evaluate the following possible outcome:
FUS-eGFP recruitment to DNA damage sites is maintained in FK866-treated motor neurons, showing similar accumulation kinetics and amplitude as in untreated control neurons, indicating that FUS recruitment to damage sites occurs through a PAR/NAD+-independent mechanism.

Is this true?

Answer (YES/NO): NO